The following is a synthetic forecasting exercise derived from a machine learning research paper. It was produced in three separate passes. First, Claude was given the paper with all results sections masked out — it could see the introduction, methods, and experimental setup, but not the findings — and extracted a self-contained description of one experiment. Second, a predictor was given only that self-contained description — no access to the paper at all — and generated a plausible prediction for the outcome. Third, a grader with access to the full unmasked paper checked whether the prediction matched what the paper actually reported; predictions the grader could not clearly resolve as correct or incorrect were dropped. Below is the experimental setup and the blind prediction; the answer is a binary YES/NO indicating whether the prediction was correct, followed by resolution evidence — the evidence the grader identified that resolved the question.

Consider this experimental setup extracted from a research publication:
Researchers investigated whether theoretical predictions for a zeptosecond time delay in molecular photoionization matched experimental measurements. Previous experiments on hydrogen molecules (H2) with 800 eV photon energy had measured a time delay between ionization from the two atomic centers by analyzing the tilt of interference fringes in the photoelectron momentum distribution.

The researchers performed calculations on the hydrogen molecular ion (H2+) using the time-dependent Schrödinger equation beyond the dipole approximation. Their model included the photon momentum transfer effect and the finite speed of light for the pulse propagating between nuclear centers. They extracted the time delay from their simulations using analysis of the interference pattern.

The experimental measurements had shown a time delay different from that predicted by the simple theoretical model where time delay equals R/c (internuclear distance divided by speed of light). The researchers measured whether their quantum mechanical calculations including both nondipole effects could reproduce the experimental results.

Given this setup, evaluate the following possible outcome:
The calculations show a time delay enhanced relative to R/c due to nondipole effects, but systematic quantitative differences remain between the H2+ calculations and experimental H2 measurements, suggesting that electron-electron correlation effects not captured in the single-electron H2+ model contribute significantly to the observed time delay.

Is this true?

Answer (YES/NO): NO